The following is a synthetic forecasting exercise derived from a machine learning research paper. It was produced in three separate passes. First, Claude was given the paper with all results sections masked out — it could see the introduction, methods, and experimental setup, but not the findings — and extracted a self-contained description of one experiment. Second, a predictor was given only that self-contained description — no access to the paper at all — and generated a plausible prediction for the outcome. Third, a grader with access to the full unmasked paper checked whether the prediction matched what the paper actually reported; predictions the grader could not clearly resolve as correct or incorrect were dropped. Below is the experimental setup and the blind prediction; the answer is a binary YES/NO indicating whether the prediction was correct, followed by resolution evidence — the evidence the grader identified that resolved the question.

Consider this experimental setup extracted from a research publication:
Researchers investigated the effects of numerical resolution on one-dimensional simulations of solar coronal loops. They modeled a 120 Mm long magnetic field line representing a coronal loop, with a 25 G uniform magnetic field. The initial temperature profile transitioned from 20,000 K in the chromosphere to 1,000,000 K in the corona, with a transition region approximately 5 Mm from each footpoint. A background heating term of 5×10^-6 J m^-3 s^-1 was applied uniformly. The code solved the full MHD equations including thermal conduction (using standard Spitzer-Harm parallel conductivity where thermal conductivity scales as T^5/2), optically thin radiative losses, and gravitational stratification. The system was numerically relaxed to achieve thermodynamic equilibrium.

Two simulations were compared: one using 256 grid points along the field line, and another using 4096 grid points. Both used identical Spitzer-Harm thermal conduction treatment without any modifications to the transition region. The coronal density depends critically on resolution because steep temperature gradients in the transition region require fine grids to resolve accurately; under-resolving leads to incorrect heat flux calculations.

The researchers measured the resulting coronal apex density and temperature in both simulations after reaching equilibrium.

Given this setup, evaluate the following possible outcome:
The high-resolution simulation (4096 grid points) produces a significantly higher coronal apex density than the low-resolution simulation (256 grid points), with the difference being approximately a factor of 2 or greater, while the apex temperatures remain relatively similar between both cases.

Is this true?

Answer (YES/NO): NO